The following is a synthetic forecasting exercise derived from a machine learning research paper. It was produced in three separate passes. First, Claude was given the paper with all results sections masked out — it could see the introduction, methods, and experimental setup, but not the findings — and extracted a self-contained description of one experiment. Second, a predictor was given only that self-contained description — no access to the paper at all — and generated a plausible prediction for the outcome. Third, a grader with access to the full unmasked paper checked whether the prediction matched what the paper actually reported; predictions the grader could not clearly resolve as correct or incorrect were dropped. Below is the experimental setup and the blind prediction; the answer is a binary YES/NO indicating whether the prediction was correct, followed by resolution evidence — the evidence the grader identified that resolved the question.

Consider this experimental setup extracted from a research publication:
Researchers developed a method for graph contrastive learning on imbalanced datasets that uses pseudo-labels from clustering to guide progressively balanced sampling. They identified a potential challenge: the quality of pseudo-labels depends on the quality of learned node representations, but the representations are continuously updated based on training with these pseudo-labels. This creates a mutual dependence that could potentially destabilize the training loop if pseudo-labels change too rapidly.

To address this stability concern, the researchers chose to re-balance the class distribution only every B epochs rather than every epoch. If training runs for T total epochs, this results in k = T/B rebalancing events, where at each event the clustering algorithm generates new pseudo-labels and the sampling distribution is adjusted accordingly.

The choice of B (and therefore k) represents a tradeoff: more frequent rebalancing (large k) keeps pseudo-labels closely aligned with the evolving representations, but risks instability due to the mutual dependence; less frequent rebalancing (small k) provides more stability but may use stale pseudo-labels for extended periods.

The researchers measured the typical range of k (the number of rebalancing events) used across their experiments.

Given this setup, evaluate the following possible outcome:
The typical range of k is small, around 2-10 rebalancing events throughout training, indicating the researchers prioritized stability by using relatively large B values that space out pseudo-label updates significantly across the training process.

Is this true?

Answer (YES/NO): NO